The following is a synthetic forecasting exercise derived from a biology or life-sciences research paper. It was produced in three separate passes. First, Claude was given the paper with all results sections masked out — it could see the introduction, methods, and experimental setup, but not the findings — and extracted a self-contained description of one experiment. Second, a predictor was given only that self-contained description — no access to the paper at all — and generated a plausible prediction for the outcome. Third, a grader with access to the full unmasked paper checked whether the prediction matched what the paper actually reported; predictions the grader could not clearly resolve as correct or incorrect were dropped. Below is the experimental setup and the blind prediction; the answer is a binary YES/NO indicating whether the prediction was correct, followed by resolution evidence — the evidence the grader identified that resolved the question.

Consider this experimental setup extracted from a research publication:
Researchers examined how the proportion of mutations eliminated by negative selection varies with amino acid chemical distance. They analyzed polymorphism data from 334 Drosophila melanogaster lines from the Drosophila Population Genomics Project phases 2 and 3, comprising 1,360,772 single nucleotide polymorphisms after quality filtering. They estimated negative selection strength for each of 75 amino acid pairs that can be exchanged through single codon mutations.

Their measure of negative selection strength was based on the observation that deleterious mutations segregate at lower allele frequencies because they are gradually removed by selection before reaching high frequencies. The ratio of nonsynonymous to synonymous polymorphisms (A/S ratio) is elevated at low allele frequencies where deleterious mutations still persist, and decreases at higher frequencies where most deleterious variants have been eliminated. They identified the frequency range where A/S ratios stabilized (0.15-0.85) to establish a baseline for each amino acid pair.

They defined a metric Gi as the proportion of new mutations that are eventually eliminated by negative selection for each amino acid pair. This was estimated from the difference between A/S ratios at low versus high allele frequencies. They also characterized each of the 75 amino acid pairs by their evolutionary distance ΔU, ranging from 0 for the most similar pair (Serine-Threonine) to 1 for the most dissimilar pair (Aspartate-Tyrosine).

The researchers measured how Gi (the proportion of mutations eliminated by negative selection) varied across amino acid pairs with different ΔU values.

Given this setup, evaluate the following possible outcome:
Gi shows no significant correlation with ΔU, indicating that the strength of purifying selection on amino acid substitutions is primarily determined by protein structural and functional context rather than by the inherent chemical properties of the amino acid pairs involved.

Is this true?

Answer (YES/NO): NO